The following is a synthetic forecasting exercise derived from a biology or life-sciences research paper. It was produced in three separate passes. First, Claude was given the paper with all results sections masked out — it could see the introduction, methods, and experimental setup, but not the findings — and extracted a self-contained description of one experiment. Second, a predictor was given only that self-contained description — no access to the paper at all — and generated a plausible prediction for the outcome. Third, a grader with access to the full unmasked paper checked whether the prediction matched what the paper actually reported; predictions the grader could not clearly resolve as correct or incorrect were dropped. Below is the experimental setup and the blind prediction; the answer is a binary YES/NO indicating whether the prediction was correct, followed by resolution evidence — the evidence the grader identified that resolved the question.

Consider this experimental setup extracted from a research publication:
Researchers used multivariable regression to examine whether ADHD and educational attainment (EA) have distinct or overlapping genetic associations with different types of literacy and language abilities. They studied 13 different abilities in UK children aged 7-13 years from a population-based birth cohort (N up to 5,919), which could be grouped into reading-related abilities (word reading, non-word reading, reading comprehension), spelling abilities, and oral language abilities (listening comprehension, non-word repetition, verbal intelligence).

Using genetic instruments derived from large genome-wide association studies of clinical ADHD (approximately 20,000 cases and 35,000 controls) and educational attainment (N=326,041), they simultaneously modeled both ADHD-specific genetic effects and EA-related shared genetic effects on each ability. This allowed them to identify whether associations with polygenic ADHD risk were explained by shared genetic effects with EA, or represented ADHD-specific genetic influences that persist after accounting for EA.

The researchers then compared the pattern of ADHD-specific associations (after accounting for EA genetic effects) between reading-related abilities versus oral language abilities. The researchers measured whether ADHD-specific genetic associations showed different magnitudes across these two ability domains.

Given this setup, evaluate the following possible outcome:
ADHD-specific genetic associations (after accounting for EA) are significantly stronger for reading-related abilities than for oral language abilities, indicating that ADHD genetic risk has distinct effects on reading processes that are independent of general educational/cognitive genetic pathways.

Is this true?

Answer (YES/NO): YES